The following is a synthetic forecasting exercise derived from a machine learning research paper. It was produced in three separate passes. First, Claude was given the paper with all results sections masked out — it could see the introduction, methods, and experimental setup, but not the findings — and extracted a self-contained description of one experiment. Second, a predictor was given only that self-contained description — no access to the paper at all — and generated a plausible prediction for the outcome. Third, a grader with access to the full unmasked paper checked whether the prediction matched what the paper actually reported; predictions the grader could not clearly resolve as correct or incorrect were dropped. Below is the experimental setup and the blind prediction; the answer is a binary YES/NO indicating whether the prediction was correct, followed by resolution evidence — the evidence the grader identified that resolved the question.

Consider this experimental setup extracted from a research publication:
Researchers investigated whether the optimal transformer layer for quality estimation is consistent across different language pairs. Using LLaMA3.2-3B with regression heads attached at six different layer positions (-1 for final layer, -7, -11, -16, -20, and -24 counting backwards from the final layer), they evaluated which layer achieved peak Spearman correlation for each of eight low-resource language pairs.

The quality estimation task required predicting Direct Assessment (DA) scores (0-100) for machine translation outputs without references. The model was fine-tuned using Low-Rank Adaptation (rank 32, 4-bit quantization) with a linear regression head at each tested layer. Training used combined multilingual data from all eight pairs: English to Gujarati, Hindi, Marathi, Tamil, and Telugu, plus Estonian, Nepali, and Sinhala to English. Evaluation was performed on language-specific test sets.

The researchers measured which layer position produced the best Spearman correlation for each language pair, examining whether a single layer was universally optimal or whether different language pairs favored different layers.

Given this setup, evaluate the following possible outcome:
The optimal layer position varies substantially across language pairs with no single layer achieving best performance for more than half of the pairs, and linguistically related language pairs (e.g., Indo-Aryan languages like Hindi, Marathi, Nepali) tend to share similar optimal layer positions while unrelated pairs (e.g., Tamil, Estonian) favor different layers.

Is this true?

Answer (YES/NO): NO